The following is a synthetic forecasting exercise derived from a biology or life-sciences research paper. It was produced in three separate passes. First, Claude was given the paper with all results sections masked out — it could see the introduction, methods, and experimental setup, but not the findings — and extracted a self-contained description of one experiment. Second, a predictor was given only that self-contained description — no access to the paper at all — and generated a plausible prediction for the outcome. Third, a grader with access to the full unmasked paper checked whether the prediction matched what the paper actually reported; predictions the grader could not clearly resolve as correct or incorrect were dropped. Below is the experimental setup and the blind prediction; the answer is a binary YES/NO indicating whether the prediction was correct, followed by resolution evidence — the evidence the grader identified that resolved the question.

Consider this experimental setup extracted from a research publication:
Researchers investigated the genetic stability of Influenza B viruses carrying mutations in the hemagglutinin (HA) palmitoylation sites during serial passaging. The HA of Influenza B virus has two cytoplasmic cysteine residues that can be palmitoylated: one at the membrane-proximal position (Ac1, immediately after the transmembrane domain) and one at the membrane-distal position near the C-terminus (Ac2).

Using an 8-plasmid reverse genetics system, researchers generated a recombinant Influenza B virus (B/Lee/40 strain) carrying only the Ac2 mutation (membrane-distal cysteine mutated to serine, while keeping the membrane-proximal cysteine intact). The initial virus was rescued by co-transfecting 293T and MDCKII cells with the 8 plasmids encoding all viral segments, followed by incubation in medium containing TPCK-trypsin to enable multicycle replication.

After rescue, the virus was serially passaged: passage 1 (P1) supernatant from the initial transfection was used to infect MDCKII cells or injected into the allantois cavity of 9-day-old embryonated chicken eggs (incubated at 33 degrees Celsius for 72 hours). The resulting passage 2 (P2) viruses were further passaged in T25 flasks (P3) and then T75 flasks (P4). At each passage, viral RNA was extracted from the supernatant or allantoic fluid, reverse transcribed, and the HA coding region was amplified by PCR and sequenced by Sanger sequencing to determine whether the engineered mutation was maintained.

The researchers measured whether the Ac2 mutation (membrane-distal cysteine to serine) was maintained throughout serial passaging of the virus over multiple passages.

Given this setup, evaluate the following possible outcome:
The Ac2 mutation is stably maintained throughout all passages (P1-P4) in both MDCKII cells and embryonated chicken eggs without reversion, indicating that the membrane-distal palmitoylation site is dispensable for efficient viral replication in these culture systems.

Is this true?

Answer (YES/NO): NO